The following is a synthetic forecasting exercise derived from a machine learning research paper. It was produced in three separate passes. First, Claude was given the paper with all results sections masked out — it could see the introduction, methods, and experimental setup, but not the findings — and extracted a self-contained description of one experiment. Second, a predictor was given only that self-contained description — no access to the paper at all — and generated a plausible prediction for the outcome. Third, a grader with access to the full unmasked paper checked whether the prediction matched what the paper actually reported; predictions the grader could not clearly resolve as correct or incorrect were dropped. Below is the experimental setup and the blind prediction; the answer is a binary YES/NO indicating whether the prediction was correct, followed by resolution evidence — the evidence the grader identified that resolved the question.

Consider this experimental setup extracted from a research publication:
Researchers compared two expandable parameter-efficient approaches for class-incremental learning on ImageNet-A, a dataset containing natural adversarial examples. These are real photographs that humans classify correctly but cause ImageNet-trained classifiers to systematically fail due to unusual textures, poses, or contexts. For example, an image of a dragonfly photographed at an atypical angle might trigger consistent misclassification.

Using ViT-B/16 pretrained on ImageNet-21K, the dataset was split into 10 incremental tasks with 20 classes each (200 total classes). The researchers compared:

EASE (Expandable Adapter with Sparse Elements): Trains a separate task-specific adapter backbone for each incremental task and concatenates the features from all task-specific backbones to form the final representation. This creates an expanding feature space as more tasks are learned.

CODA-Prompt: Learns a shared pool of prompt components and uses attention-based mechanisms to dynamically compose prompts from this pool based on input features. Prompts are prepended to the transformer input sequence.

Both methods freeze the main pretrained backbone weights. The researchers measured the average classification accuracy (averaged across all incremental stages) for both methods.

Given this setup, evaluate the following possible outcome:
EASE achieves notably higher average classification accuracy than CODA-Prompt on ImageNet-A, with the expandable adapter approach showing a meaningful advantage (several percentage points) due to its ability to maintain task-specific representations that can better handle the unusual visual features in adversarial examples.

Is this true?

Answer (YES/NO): YES